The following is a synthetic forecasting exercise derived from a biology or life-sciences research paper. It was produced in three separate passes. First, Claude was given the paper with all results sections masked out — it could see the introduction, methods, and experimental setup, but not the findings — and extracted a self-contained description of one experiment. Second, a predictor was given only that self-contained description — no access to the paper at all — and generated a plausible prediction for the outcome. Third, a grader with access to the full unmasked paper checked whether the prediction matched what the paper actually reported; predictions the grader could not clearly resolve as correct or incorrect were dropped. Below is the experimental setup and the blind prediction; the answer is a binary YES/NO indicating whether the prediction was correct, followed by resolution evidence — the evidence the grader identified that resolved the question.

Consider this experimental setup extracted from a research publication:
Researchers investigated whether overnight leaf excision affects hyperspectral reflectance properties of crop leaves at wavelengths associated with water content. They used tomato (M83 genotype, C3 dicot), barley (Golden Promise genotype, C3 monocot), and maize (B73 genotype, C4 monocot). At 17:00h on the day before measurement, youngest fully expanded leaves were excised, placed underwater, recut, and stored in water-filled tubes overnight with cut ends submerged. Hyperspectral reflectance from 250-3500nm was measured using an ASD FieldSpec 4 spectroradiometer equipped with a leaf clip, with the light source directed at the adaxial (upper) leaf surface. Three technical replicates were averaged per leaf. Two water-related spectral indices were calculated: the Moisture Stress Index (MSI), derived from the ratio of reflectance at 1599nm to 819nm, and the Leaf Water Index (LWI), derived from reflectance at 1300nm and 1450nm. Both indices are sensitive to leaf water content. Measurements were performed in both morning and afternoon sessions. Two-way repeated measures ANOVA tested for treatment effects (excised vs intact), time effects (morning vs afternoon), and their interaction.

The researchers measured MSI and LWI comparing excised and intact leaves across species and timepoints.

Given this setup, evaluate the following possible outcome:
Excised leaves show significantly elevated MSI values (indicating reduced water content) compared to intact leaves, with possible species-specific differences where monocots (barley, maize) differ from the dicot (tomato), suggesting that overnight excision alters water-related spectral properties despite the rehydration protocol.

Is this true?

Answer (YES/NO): NO